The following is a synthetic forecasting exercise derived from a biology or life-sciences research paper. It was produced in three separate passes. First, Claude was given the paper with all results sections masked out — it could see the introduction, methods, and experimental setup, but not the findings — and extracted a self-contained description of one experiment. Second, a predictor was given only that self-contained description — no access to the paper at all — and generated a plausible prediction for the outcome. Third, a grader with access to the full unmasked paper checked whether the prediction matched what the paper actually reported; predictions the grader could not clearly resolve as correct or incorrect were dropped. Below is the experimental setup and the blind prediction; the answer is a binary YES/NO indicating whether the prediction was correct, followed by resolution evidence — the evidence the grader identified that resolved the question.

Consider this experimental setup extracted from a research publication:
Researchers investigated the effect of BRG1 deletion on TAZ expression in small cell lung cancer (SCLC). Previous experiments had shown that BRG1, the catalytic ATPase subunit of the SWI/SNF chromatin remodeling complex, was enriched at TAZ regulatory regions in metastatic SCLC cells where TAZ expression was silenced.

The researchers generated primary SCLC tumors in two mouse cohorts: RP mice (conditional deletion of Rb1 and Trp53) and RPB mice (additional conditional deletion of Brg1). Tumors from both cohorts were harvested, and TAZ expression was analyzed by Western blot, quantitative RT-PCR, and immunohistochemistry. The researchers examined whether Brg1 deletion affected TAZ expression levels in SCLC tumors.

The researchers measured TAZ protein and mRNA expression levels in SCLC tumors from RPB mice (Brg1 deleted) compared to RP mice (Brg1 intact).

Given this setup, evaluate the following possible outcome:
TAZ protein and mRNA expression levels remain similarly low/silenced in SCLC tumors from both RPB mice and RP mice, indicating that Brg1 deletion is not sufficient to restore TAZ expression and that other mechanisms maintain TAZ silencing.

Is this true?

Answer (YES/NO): NO